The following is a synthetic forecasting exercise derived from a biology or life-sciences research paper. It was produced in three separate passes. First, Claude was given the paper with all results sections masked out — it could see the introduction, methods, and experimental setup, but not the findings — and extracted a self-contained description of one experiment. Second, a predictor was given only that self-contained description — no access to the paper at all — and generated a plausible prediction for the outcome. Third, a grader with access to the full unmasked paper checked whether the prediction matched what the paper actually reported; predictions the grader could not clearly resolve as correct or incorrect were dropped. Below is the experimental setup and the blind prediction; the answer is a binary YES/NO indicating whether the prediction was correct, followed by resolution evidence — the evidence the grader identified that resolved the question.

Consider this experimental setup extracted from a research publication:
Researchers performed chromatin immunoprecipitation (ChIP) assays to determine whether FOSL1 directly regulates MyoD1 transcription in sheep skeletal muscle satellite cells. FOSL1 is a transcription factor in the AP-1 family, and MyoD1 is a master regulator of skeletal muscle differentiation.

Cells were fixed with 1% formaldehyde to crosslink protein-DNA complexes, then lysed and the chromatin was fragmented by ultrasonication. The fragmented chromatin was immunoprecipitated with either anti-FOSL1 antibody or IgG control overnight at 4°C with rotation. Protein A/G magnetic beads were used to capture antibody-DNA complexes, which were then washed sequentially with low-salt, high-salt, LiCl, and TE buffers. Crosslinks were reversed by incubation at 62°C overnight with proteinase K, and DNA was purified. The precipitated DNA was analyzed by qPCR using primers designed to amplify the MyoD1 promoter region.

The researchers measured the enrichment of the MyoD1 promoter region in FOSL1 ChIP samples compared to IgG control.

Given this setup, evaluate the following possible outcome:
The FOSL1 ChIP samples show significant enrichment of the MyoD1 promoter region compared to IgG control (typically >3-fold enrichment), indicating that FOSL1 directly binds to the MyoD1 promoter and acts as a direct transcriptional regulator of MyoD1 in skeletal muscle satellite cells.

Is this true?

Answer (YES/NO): YES